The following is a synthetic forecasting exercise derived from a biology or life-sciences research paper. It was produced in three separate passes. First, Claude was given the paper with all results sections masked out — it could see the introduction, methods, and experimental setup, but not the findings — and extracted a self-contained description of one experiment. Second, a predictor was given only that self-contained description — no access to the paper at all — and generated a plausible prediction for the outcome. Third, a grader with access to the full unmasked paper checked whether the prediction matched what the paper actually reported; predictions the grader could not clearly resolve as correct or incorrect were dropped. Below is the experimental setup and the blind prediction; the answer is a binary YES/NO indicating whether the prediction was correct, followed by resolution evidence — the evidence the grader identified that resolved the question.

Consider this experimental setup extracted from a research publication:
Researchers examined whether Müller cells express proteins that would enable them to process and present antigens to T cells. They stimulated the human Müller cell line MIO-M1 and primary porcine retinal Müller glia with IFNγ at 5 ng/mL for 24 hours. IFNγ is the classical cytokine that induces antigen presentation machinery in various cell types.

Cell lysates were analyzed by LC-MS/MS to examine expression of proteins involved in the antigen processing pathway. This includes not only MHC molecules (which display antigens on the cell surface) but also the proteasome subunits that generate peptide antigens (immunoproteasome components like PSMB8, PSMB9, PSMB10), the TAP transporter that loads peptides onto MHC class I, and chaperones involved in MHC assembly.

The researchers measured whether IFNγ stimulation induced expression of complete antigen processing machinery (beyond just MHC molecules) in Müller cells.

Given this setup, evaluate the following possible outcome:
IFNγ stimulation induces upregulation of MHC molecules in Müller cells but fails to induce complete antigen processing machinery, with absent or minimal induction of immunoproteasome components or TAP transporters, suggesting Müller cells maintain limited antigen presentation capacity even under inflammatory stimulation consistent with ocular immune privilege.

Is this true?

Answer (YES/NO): NO